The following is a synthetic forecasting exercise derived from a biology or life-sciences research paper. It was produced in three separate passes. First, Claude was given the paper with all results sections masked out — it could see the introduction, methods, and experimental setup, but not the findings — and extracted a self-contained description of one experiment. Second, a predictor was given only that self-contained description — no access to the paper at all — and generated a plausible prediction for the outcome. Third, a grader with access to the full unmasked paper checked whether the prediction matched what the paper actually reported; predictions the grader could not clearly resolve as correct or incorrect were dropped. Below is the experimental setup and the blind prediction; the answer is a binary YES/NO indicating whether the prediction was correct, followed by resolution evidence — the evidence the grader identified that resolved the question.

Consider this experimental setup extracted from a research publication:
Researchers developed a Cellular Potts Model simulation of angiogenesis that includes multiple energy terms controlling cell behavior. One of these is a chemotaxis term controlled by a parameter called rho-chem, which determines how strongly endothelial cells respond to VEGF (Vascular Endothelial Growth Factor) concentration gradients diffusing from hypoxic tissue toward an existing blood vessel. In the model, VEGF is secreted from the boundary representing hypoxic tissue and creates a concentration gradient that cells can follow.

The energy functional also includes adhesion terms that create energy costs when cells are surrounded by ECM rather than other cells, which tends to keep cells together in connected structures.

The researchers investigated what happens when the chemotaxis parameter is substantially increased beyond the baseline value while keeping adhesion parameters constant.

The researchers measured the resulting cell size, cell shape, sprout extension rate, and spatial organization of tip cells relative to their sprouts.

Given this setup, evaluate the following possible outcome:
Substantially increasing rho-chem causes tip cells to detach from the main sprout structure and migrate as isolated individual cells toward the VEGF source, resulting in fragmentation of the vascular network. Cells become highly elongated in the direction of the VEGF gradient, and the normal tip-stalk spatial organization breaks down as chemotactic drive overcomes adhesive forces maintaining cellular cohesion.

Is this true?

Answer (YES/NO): NO